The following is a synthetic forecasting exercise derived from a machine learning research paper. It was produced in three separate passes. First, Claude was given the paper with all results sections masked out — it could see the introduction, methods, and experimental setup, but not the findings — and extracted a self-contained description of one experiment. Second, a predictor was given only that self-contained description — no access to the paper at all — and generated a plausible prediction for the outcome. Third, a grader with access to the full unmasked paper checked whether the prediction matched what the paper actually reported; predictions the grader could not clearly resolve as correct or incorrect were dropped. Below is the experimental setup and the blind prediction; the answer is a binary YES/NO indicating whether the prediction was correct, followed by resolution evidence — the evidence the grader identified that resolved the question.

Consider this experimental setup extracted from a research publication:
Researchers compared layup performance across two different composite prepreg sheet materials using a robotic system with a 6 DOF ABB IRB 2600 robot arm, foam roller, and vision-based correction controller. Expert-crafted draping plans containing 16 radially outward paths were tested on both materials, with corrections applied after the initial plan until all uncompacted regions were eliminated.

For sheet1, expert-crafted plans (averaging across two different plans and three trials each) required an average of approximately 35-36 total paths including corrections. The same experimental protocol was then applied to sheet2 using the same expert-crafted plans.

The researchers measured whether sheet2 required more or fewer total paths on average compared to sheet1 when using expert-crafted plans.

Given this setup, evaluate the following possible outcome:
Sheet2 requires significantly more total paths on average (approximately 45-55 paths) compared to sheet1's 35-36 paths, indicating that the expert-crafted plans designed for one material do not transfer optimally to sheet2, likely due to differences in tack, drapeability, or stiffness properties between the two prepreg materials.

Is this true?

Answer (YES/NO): NO